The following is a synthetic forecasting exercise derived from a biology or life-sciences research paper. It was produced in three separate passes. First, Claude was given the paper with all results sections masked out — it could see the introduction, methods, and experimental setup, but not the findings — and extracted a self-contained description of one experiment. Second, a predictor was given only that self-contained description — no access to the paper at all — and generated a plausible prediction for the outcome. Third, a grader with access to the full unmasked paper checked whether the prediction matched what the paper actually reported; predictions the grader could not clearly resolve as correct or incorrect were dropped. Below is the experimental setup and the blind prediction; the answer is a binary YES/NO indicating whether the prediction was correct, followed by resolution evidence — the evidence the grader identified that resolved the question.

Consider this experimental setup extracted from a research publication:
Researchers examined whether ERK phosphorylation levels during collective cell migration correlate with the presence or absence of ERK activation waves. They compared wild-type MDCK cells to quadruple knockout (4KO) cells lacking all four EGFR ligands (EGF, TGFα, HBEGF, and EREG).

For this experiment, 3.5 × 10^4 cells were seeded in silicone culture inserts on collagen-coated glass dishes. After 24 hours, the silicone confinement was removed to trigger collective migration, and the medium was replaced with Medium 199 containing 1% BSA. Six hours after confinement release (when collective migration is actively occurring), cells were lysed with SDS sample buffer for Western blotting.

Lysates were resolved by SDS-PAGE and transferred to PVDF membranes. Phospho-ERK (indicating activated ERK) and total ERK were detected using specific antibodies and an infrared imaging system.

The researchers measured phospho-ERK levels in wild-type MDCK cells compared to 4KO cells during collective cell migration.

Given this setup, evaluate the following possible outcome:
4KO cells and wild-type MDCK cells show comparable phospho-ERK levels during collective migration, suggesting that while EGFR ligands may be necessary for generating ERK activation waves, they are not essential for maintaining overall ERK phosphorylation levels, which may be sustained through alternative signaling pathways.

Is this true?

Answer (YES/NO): NO